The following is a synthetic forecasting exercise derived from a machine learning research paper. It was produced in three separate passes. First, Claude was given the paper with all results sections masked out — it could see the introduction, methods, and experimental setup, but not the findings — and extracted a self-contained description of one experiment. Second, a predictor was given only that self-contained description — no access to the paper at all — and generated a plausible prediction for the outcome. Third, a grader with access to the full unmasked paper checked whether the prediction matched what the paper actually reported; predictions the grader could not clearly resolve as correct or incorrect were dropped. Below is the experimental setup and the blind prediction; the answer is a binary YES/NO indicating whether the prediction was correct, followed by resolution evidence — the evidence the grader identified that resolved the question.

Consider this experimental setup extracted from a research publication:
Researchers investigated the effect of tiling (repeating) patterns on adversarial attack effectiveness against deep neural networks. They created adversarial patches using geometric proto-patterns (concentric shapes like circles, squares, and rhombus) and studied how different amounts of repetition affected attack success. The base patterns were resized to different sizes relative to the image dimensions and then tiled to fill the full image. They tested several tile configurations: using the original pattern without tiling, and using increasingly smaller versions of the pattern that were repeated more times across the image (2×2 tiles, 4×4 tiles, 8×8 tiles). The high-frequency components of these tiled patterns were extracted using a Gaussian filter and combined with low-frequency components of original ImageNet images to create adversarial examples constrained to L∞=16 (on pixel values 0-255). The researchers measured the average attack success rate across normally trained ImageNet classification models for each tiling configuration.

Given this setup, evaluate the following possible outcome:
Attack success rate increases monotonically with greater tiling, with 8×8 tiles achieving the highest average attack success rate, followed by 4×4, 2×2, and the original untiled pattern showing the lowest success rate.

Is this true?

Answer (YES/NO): NO